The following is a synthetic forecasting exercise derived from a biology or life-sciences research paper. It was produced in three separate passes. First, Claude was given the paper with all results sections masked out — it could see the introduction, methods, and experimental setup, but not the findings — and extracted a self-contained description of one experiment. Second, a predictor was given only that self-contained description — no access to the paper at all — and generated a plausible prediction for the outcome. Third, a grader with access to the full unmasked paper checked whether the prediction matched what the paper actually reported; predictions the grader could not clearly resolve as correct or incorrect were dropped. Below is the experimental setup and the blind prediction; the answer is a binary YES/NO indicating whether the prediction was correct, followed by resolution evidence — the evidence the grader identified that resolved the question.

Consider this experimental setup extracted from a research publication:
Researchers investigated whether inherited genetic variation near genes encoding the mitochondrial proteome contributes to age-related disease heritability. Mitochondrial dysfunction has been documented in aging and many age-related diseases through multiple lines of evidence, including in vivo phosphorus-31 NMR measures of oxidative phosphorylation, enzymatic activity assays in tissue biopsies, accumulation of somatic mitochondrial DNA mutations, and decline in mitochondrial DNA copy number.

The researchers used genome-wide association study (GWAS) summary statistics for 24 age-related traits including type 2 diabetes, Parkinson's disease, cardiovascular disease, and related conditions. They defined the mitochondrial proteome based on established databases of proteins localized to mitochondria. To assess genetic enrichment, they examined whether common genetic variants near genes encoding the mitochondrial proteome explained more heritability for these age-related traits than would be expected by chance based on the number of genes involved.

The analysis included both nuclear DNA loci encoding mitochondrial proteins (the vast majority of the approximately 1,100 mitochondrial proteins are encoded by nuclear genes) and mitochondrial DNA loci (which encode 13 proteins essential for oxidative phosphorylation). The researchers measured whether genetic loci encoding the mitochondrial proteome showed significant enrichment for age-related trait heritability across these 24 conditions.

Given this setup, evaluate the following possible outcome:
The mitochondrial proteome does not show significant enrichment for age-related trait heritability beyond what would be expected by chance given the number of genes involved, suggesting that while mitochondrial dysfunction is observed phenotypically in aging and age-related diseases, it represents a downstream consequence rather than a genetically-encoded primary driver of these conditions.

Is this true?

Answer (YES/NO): YES